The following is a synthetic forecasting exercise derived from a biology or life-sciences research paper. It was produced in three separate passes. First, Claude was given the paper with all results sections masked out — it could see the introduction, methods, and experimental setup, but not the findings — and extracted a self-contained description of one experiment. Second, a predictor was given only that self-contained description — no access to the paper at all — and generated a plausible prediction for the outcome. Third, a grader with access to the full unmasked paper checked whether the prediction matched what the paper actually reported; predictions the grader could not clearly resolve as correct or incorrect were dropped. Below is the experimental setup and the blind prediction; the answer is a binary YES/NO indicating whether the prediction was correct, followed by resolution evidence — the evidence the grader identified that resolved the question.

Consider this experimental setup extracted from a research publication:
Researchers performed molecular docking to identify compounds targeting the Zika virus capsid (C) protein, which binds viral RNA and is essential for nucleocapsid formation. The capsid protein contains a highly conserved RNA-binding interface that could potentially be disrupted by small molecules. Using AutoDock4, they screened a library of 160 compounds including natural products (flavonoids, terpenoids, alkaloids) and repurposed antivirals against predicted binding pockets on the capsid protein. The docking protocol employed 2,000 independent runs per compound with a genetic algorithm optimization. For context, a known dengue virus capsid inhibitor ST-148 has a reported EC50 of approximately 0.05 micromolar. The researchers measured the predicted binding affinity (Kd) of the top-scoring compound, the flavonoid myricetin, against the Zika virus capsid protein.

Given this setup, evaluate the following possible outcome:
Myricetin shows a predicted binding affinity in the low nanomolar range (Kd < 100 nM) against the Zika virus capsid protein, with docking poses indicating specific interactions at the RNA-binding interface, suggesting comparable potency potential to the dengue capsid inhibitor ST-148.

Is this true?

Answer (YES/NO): NO